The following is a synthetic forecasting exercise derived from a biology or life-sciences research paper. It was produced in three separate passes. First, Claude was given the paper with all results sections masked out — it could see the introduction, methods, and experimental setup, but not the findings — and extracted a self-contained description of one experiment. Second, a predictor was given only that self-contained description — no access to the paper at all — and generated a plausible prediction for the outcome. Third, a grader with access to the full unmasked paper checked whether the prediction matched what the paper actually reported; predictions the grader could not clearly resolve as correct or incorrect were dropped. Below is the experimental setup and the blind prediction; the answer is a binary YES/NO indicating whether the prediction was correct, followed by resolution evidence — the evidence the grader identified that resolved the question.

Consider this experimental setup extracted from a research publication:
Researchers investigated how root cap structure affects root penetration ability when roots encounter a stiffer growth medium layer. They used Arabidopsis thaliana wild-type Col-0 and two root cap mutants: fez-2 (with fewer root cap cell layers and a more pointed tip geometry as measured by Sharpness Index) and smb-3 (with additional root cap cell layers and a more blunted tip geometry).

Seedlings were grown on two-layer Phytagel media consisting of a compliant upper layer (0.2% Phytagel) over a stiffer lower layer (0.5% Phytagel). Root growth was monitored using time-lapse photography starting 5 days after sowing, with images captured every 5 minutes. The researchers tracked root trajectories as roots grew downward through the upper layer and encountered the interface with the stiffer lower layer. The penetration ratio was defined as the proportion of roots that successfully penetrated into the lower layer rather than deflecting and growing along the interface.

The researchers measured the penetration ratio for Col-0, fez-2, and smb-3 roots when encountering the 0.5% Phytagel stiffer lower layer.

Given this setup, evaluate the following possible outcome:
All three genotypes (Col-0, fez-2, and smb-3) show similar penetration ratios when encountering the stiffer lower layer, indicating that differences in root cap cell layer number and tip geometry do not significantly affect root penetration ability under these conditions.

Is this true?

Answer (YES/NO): NO